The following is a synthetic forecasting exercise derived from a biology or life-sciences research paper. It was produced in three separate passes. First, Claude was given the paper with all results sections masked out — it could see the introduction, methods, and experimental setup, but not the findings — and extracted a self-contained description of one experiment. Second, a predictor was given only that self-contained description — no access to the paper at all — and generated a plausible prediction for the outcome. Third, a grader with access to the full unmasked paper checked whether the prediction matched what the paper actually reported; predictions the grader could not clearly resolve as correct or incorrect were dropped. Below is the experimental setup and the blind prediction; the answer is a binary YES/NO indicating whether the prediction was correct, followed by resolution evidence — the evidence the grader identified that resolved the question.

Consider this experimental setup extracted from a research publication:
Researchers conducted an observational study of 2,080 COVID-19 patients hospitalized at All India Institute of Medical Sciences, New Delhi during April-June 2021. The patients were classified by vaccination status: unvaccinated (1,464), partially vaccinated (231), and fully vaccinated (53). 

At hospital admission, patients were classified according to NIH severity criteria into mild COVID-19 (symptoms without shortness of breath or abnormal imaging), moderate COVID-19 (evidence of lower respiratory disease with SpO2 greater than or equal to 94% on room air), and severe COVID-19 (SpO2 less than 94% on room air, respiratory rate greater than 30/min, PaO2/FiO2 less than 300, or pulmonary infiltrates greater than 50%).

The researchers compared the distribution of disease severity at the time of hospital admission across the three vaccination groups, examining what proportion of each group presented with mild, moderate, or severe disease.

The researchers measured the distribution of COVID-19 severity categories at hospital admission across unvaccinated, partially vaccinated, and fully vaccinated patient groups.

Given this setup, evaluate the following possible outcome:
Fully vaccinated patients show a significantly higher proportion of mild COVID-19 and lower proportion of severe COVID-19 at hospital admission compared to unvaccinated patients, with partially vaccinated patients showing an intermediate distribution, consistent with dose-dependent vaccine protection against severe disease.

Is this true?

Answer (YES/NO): YES